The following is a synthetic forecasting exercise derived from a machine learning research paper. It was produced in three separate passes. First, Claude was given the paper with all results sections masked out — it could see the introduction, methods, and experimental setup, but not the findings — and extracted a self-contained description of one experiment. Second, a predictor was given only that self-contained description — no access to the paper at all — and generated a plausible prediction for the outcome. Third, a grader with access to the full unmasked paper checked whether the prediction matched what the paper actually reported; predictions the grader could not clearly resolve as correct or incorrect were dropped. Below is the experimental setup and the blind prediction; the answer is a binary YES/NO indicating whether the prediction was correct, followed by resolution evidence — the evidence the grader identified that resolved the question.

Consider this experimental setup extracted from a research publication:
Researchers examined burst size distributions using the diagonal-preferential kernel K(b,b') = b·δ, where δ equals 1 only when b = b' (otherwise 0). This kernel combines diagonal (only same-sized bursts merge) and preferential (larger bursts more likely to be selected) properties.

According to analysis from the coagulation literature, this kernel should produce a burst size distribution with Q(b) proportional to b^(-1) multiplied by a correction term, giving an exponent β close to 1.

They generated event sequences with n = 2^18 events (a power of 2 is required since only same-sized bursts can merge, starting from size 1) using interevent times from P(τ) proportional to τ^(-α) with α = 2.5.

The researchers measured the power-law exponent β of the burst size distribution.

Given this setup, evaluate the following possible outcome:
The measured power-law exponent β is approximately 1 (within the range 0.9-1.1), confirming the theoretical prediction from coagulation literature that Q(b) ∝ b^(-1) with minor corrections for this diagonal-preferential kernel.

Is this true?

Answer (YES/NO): NO